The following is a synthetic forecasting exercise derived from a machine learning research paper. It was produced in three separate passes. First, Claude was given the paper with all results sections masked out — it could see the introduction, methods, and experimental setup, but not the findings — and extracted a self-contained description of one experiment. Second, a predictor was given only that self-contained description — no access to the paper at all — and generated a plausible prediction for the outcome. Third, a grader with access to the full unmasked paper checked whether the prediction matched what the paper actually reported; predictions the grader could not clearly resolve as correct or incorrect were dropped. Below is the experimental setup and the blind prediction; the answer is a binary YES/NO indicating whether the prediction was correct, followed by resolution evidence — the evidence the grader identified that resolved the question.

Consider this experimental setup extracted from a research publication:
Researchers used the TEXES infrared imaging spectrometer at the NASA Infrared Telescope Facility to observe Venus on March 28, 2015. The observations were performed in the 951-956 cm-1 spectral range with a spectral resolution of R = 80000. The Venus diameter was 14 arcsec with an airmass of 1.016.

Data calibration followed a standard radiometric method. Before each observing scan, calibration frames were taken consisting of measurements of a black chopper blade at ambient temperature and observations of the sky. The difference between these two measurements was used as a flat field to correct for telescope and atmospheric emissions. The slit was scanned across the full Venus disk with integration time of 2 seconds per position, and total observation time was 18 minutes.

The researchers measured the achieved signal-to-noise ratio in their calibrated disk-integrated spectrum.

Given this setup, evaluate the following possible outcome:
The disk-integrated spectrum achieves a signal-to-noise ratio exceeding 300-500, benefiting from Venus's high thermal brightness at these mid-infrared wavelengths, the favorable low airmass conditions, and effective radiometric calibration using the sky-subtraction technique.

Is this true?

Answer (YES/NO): YES